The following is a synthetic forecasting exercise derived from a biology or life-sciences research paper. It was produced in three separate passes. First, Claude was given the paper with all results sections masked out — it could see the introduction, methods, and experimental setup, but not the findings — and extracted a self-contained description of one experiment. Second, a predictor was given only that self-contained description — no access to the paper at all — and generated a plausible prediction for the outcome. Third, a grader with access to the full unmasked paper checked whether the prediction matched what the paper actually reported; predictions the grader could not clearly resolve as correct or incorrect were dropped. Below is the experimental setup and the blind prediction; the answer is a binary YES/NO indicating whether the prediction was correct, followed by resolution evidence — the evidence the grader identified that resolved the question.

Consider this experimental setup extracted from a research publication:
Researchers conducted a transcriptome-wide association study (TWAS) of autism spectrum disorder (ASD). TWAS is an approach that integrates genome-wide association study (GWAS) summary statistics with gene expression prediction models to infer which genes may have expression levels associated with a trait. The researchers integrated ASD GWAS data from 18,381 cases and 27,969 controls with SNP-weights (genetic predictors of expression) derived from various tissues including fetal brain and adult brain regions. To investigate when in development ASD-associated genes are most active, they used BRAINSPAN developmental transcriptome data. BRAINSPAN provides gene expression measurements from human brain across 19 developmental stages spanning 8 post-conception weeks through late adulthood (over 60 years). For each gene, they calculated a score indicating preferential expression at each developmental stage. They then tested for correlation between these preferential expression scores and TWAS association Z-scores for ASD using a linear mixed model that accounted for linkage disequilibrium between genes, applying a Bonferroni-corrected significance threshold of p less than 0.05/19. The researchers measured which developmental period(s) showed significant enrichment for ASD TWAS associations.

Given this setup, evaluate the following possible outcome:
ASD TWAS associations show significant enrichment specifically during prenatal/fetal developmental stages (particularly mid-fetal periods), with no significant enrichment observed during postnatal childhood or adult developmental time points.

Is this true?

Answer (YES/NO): NO